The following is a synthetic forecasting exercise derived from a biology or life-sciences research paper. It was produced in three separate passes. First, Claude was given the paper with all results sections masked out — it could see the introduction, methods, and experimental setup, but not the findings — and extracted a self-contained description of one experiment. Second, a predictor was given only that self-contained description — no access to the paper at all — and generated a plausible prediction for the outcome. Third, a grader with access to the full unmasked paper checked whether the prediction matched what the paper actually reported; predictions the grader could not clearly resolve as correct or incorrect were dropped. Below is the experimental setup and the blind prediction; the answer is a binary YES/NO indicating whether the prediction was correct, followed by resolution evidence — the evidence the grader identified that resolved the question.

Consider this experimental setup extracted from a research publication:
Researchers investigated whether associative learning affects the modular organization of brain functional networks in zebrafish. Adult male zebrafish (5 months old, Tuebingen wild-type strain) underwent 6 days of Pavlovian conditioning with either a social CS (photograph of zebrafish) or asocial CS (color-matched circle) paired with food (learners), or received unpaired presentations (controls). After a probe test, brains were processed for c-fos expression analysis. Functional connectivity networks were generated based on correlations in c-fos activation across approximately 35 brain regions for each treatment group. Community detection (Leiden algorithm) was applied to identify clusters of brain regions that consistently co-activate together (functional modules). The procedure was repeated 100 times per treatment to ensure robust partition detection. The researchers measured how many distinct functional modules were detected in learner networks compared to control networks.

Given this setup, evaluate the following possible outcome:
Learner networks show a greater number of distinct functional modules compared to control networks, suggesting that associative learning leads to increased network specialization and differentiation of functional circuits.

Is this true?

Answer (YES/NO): NO